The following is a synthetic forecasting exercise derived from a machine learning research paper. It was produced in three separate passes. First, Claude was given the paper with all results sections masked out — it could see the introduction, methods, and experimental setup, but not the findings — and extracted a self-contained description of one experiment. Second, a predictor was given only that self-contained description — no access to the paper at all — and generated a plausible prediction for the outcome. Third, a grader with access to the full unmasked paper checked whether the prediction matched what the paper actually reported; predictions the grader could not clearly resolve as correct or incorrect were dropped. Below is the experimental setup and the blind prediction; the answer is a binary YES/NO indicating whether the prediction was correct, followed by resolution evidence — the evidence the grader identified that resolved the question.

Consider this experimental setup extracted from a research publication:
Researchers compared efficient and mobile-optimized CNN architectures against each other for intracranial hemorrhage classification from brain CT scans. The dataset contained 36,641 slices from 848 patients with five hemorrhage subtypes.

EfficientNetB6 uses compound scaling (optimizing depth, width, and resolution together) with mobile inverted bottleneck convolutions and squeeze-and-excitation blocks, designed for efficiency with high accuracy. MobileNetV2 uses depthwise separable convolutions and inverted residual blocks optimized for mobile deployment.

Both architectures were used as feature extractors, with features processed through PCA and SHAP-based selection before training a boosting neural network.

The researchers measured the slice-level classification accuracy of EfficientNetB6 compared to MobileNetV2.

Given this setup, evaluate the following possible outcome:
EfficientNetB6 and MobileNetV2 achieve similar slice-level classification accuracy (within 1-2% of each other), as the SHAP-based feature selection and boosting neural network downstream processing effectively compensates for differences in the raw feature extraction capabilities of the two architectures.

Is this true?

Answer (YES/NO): NO